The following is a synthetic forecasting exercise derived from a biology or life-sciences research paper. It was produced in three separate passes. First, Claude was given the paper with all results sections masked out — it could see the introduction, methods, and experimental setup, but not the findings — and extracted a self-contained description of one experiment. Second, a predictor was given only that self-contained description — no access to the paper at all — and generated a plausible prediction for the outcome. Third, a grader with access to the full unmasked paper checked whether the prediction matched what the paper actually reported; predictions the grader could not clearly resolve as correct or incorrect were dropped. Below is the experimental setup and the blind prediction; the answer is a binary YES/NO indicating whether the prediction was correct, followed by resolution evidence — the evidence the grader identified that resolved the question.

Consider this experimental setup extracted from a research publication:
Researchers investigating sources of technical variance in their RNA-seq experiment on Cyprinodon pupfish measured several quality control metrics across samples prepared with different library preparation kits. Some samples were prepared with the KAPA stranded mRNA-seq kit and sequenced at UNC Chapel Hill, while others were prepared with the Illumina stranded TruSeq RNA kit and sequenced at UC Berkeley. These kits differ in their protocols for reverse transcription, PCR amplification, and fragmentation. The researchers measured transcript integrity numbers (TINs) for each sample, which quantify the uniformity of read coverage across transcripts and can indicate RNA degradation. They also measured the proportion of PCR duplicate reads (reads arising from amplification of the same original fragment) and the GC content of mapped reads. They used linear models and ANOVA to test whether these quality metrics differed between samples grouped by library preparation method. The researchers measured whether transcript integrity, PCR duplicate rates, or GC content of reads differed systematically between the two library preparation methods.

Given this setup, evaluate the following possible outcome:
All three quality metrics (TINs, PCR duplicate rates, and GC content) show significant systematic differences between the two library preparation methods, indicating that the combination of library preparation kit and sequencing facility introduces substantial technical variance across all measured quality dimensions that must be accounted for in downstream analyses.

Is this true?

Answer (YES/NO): NO